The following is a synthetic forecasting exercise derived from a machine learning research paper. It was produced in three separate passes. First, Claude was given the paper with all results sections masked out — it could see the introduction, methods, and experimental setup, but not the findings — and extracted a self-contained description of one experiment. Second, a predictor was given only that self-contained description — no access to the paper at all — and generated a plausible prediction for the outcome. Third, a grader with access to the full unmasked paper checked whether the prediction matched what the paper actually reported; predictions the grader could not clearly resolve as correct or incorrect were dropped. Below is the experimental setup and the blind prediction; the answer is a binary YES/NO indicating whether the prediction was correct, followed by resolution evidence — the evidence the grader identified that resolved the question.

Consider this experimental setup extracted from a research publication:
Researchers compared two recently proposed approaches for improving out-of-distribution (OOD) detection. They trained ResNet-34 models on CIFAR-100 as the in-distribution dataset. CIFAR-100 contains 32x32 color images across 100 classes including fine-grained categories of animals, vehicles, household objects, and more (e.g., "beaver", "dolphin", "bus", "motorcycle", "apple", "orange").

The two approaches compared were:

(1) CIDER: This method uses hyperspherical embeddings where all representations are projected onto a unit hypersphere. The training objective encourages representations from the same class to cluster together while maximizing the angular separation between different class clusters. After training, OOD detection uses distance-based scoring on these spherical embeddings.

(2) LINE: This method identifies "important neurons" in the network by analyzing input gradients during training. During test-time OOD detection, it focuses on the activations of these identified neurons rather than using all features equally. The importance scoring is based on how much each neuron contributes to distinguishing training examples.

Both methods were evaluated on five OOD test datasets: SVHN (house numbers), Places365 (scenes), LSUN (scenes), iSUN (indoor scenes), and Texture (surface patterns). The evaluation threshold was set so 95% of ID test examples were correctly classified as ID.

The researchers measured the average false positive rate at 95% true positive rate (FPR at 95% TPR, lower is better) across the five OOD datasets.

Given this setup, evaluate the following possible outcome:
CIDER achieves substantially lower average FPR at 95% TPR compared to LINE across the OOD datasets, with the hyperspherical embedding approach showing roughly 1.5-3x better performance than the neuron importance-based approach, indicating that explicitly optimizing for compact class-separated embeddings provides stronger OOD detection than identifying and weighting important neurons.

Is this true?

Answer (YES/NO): NO